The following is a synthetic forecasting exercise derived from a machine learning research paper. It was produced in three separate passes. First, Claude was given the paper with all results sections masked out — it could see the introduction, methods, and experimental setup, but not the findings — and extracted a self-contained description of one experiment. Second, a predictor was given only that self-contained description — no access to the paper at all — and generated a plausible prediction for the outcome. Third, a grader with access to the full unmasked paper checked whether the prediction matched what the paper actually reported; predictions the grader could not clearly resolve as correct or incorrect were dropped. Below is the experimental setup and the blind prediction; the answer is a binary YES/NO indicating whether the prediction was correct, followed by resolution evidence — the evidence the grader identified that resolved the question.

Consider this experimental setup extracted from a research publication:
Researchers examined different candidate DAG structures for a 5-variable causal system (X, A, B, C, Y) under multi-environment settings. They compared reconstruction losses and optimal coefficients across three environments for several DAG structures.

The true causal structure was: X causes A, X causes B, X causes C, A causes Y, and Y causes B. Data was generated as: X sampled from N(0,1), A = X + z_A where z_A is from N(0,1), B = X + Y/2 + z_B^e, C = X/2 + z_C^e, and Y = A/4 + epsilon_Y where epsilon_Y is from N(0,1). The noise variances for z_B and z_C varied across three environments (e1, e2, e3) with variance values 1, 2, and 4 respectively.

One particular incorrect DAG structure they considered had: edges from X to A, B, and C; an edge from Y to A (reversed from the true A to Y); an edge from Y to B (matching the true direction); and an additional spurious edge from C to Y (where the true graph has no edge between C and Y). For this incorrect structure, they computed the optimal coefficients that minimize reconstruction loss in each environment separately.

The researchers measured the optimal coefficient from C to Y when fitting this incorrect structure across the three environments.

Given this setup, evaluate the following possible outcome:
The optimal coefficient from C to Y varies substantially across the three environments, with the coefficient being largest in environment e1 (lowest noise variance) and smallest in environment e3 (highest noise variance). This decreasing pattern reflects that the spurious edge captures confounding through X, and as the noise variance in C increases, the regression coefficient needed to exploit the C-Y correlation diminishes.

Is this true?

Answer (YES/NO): YES